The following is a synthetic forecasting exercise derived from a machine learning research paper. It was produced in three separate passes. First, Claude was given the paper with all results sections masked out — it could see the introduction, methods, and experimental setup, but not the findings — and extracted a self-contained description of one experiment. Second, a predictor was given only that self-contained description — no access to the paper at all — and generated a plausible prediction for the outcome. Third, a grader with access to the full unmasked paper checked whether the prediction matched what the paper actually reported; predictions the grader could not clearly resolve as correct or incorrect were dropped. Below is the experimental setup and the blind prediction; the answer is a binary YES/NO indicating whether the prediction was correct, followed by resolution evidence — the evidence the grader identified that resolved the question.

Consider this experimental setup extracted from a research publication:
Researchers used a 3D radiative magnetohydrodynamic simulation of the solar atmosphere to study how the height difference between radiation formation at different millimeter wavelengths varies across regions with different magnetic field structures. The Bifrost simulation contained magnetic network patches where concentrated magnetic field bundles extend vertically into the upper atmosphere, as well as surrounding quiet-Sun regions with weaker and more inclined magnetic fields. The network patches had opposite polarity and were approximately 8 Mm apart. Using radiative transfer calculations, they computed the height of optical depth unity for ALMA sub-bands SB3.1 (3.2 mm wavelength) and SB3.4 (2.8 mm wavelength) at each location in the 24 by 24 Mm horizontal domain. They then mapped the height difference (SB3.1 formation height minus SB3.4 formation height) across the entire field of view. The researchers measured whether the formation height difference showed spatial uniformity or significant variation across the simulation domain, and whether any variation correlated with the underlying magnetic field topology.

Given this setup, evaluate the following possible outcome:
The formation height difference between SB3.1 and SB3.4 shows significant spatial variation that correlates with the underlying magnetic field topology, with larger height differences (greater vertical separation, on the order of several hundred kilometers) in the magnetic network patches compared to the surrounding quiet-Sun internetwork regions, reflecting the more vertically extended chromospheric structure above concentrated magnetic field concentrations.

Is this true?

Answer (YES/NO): NO